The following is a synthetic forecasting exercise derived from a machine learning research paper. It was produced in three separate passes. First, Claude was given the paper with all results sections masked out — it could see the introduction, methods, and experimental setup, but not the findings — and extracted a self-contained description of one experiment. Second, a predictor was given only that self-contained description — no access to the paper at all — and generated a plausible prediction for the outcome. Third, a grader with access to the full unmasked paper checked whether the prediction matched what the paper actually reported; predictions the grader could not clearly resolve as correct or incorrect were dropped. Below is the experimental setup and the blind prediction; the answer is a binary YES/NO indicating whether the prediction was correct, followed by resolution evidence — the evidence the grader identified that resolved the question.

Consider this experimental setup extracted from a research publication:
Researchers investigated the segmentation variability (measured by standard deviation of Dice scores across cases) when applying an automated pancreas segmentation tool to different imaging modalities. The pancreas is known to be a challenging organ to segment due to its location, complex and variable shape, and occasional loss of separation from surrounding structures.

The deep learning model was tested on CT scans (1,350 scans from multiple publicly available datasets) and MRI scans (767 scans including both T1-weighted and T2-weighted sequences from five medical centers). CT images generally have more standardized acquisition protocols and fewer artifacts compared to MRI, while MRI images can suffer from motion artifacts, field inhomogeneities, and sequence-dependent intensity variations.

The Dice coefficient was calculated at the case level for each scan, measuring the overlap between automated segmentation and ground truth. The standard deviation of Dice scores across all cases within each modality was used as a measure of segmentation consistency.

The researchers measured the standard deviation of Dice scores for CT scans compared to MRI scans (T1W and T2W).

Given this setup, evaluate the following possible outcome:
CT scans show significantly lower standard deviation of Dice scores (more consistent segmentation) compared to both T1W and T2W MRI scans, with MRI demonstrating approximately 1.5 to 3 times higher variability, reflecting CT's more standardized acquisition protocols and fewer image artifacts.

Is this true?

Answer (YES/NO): NO